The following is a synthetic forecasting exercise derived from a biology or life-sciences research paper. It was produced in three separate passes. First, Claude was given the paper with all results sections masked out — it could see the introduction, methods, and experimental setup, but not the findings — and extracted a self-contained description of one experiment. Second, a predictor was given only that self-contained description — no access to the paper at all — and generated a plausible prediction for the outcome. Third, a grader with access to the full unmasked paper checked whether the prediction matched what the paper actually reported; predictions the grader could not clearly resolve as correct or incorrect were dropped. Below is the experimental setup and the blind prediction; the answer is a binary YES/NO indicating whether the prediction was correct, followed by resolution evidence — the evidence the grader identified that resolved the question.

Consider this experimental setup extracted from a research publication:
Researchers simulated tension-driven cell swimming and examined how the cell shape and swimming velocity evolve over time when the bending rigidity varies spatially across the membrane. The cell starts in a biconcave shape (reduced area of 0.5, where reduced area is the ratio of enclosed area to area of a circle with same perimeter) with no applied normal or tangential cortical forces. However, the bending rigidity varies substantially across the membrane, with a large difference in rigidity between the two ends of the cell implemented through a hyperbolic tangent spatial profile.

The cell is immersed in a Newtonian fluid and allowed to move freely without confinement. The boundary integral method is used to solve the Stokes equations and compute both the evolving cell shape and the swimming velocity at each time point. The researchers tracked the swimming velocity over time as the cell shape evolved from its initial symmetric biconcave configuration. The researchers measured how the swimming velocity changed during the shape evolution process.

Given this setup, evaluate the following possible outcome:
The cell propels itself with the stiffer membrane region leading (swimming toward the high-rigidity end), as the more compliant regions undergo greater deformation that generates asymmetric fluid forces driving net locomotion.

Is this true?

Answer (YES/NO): YES